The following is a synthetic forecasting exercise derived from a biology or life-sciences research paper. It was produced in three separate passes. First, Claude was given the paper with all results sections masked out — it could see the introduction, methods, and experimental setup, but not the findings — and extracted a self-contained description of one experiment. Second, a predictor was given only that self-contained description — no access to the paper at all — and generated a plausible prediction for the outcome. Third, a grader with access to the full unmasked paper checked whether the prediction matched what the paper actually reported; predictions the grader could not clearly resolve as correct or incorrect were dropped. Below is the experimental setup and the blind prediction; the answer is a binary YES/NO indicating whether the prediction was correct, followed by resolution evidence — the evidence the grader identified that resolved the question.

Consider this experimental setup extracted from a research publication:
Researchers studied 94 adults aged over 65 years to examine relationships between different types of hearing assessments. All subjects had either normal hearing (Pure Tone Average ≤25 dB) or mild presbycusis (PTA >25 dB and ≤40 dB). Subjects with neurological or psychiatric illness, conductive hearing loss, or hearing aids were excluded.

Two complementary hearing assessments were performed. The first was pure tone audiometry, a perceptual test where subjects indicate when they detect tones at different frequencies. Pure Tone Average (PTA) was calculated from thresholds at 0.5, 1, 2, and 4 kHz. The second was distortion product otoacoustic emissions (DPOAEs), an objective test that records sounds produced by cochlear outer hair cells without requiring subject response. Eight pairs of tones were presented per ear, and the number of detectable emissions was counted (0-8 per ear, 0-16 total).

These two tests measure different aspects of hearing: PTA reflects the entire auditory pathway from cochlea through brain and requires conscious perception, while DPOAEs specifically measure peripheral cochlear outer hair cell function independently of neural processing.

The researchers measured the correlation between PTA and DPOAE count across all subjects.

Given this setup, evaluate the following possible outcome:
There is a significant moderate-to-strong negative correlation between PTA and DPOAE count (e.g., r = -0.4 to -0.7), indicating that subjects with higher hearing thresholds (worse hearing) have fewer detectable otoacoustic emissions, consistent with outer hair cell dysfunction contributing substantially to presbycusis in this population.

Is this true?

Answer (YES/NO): YES